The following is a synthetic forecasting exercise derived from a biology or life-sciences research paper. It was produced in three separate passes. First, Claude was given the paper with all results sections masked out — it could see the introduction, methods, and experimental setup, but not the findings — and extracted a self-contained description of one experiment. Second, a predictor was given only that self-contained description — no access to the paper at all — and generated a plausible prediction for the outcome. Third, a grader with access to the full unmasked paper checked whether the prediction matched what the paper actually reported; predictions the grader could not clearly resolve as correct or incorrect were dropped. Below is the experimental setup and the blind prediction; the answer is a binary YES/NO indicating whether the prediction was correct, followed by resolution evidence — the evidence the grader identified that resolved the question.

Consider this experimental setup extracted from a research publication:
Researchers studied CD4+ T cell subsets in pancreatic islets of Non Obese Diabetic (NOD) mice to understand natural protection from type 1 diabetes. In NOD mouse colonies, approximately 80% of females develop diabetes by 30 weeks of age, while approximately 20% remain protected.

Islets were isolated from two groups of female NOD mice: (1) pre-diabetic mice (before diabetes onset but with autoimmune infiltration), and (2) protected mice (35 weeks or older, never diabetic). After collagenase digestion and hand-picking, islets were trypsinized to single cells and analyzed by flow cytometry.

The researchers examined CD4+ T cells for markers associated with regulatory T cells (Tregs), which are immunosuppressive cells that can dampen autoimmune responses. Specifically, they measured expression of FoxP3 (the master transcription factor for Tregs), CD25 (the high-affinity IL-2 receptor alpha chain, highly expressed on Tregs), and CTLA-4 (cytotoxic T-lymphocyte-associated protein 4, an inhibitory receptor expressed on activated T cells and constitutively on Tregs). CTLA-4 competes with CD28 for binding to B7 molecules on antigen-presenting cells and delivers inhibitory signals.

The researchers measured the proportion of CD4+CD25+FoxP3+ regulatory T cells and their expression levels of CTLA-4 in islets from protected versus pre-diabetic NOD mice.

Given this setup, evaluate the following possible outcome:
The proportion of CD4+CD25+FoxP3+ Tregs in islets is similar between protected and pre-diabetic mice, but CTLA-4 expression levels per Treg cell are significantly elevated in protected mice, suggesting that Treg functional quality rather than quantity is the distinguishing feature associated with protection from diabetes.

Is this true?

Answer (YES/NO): NO